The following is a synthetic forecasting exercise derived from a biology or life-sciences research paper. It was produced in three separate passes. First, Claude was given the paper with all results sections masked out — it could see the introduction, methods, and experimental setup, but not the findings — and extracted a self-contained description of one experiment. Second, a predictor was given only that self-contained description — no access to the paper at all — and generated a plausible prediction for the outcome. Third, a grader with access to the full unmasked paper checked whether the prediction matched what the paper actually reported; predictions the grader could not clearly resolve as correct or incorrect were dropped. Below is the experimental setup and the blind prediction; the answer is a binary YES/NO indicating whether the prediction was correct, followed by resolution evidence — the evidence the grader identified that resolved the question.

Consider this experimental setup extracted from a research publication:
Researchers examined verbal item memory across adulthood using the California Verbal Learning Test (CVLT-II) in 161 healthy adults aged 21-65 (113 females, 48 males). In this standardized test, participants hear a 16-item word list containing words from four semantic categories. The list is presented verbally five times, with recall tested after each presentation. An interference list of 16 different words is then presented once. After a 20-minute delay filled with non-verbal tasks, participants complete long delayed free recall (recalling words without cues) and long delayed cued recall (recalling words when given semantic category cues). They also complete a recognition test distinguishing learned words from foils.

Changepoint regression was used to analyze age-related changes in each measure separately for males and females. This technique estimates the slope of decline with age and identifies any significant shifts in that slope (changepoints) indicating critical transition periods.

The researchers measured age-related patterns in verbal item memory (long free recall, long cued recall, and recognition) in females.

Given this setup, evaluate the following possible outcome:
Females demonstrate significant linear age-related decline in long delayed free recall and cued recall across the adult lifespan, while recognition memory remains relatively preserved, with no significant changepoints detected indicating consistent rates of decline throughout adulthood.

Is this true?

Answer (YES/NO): NO